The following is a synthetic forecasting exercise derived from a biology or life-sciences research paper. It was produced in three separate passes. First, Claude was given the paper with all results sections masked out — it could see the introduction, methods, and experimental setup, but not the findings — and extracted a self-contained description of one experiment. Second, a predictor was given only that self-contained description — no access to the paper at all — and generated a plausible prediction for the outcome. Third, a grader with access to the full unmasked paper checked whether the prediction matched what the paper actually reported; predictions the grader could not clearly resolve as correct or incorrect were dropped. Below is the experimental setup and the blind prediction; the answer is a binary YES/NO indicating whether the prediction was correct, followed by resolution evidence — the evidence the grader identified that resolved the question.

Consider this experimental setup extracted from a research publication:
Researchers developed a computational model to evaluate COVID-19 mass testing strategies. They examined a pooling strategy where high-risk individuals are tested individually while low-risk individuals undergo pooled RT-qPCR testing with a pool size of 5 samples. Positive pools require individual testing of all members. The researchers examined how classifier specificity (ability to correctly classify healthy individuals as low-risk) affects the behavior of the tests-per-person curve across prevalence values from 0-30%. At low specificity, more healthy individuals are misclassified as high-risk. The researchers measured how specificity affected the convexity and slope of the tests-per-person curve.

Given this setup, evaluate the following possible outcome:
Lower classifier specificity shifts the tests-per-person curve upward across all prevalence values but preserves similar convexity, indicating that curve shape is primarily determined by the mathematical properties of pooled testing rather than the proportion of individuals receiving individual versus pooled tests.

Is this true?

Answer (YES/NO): NO